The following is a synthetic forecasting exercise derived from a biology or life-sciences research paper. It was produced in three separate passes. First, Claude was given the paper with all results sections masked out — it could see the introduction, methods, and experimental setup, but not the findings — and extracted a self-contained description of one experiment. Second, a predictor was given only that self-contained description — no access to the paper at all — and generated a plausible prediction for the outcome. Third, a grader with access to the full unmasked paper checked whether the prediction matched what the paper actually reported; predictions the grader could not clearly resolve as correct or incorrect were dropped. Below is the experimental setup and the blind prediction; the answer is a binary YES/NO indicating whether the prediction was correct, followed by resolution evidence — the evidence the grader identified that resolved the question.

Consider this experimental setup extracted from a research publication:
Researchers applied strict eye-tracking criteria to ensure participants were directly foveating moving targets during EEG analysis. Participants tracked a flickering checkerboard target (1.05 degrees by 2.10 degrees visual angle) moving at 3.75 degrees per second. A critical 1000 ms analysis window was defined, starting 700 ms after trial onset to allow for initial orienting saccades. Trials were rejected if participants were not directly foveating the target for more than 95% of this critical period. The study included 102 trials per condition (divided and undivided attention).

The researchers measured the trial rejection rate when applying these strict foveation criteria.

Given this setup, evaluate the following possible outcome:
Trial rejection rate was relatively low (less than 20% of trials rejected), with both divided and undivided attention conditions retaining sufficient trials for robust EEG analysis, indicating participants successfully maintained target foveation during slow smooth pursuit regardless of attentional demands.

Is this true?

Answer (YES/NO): NO